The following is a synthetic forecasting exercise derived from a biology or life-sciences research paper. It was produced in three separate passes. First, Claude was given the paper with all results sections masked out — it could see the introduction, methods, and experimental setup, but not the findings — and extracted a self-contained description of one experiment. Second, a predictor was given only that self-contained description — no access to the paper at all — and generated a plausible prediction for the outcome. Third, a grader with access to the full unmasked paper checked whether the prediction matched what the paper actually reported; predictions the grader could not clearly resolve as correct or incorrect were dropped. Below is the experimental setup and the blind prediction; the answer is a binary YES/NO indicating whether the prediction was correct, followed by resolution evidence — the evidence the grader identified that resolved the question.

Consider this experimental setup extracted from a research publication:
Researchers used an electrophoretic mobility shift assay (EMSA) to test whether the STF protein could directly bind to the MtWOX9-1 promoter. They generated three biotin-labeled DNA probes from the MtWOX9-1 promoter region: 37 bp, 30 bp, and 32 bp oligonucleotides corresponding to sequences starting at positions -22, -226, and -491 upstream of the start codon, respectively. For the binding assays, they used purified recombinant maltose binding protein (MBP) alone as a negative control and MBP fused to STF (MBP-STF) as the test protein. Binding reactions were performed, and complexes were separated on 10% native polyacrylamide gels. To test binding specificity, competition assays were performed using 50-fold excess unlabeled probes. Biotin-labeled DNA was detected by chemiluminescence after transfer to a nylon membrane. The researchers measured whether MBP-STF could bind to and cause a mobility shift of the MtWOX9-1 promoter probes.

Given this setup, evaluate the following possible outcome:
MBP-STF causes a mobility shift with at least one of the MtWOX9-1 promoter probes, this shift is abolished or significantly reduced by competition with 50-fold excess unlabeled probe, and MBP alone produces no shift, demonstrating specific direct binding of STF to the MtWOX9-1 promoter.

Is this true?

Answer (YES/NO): YES